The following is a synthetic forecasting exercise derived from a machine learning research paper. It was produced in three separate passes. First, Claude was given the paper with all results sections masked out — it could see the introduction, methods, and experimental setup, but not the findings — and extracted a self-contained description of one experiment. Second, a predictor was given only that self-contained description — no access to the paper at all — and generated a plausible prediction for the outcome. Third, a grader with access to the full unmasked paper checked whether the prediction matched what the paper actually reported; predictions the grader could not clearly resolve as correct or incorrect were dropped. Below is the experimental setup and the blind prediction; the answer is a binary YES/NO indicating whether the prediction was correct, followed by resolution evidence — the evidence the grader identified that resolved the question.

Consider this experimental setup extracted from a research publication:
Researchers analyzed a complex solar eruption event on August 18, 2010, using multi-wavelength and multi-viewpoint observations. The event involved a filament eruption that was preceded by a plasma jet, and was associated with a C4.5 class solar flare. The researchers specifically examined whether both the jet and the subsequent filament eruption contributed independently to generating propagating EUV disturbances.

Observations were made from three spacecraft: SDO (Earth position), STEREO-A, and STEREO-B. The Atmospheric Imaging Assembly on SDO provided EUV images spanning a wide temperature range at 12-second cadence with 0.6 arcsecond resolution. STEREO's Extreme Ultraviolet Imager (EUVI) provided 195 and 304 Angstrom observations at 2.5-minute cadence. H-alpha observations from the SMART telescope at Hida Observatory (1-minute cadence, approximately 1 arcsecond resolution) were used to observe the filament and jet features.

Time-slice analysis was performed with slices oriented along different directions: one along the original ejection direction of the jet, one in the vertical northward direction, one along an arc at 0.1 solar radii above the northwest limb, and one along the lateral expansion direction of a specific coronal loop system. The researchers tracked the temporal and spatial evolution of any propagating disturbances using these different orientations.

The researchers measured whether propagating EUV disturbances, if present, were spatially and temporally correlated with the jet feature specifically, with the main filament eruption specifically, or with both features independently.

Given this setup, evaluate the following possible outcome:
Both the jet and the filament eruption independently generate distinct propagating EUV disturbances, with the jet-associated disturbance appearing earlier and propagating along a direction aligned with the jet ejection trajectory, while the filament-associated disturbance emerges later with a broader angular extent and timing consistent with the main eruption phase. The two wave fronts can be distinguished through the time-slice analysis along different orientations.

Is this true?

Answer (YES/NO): YES